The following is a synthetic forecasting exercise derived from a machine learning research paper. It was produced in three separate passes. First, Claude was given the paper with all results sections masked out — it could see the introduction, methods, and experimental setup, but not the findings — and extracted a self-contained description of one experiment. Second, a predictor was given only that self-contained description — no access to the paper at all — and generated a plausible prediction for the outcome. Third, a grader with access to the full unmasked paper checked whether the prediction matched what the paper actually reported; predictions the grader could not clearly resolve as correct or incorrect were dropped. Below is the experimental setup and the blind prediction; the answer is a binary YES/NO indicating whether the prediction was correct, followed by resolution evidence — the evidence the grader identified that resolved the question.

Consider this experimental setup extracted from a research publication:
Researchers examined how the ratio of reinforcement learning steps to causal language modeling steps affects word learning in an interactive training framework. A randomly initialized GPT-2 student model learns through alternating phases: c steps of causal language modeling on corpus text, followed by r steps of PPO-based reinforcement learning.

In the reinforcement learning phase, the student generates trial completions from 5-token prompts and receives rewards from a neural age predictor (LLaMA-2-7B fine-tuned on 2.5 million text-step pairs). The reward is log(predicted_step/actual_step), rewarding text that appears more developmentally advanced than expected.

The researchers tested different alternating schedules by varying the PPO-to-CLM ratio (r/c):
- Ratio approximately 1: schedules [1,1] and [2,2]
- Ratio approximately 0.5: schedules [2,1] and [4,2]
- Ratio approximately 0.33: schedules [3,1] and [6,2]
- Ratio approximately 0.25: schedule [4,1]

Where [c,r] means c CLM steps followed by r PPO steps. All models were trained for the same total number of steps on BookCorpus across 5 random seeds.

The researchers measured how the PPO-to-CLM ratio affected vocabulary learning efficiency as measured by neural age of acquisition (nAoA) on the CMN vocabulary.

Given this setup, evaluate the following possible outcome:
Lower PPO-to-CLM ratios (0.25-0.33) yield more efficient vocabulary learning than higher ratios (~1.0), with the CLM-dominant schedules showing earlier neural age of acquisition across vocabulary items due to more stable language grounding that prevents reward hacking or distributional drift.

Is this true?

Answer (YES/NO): YES